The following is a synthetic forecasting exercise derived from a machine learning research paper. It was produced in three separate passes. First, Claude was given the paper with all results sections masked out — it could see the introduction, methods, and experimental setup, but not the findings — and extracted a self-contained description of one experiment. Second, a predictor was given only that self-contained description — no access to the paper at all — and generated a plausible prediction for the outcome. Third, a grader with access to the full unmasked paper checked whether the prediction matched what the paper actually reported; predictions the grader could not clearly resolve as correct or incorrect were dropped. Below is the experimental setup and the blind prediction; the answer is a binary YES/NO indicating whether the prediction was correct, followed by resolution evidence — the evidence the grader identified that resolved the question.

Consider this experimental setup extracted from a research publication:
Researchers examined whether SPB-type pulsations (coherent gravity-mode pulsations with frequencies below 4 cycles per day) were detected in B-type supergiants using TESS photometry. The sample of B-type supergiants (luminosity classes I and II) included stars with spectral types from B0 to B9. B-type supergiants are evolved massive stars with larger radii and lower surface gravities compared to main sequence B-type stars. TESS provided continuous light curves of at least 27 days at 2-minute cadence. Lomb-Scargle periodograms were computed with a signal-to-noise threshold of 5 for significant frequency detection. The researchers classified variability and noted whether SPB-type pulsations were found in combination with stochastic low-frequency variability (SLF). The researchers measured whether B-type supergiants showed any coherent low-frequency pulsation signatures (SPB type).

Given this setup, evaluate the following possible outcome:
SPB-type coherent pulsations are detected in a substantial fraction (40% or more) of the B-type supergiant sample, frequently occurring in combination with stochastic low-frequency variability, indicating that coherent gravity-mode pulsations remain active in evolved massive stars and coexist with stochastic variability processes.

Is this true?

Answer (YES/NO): NO